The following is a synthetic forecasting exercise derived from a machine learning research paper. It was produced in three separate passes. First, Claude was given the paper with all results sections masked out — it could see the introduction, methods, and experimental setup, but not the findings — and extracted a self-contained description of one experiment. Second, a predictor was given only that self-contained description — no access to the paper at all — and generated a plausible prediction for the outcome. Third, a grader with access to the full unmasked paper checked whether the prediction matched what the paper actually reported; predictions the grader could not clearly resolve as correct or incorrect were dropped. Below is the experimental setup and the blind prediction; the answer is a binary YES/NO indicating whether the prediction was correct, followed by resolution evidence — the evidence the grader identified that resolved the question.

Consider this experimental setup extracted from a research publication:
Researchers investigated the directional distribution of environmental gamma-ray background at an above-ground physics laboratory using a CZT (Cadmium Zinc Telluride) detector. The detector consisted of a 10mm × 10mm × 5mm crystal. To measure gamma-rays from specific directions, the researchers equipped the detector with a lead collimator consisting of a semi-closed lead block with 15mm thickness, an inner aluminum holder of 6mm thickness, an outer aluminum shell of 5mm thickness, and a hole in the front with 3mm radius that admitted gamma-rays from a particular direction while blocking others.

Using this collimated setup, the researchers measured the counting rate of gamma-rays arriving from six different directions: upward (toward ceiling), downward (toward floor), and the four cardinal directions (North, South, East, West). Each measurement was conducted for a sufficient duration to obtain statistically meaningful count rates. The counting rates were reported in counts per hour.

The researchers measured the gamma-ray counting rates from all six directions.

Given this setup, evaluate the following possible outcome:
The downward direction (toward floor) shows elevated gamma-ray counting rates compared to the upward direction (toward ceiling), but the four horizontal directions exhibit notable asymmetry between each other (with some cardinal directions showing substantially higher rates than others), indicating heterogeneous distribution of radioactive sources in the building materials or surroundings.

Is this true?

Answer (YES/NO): NO